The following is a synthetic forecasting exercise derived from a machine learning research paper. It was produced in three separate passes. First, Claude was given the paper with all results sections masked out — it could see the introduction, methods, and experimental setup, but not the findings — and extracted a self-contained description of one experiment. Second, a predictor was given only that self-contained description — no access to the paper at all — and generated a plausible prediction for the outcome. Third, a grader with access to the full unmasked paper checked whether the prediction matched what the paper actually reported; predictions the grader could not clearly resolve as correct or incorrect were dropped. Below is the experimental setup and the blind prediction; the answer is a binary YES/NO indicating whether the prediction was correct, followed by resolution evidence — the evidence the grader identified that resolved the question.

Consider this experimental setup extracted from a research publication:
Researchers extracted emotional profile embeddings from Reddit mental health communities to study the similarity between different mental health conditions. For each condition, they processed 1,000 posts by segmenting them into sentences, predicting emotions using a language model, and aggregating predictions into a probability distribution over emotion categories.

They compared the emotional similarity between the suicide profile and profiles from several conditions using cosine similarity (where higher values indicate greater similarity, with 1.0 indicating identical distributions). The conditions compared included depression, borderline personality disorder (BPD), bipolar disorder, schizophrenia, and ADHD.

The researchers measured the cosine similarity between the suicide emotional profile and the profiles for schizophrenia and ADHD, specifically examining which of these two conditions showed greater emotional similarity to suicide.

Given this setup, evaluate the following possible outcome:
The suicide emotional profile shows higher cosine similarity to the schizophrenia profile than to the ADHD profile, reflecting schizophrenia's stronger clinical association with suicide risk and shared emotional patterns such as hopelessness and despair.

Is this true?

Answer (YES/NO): YES